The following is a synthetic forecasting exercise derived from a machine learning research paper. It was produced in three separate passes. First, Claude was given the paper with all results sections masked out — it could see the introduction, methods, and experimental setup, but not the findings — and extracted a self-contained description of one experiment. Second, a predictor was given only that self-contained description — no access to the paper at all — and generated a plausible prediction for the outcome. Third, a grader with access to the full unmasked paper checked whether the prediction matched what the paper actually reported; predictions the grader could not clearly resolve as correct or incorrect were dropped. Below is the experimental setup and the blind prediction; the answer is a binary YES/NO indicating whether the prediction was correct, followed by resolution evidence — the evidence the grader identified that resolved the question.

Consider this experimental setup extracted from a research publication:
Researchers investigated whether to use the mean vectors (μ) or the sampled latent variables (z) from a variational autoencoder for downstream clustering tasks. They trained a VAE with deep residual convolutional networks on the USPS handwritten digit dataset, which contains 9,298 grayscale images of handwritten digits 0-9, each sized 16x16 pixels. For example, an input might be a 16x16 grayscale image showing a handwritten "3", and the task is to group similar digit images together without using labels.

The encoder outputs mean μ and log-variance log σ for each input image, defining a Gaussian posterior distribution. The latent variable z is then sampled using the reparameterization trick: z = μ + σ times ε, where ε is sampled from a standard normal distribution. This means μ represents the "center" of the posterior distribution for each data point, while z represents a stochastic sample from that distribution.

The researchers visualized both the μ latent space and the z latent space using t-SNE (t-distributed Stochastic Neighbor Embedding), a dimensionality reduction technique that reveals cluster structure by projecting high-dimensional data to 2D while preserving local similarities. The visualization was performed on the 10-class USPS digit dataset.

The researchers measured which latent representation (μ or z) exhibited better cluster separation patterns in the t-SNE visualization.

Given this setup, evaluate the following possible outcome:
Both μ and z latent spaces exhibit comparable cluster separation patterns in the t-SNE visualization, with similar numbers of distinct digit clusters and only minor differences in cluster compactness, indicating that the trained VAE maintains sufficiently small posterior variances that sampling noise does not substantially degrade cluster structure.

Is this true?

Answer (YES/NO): NO